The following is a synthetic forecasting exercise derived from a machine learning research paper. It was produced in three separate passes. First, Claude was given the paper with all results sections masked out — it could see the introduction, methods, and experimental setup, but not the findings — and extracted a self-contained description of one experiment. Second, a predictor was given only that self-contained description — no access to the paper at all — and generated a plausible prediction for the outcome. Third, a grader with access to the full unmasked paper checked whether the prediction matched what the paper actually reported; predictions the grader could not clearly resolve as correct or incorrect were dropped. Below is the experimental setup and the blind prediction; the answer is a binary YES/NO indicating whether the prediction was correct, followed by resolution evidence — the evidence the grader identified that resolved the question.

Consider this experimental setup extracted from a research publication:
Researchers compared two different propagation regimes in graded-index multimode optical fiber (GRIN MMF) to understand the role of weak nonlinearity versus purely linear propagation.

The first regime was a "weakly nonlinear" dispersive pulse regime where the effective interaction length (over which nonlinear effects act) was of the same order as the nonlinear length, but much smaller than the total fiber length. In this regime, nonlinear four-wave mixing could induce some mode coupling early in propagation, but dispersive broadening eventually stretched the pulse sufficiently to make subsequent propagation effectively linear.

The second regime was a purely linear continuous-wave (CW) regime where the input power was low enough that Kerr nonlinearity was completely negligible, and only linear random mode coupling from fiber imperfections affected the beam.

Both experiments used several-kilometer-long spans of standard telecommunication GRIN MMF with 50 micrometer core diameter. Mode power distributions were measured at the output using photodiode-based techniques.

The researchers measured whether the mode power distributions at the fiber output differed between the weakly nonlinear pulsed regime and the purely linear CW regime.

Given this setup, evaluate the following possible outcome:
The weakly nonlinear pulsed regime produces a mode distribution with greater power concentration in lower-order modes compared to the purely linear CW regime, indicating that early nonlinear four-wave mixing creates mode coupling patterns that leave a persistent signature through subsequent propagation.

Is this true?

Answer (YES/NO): NO